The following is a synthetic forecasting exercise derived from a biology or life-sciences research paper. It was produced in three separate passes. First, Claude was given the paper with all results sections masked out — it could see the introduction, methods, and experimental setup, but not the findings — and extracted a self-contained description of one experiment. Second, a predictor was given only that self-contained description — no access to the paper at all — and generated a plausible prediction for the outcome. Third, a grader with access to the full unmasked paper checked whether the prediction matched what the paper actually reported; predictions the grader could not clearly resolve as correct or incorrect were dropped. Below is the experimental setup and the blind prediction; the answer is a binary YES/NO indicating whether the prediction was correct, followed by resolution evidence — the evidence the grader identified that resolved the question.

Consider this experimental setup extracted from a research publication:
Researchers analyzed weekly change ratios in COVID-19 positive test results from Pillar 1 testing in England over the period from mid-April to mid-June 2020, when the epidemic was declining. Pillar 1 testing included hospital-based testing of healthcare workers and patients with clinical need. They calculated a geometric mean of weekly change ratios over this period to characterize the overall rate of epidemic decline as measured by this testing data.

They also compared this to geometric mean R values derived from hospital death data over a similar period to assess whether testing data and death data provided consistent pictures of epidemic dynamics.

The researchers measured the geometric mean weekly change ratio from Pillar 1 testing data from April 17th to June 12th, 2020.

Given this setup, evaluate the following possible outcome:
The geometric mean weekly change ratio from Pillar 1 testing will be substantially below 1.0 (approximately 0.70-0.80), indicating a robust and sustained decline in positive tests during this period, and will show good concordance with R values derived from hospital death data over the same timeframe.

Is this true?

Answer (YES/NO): YES